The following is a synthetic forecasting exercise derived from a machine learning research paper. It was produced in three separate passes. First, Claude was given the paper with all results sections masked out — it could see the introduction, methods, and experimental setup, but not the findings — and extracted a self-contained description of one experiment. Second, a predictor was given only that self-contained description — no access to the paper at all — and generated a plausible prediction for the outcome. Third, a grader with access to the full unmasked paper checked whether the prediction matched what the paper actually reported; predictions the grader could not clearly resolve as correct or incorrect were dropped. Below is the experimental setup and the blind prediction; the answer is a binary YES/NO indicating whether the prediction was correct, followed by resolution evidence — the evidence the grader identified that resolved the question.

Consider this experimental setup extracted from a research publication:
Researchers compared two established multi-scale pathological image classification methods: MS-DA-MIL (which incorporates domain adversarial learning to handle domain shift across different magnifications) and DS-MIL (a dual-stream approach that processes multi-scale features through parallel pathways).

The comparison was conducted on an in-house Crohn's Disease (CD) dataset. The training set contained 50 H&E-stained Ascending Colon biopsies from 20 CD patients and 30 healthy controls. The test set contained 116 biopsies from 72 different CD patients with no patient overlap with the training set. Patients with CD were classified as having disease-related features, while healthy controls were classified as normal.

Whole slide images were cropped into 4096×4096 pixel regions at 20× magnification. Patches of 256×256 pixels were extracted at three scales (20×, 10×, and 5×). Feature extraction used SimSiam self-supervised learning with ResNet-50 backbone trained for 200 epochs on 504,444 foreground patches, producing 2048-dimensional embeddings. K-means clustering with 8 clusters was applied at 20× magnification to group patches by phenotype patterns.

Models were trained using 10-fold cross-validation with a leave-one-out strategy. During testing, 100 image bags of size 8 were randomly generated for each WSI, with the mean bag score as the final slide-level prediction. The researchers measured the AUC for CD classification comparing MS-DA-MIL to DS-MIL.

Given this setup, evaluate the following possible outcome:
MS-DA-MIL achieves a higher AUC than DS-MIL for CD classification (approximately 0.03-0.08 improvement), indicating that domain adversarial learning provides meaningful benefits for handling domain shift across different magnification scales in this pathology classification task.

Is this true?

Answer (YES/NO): NO